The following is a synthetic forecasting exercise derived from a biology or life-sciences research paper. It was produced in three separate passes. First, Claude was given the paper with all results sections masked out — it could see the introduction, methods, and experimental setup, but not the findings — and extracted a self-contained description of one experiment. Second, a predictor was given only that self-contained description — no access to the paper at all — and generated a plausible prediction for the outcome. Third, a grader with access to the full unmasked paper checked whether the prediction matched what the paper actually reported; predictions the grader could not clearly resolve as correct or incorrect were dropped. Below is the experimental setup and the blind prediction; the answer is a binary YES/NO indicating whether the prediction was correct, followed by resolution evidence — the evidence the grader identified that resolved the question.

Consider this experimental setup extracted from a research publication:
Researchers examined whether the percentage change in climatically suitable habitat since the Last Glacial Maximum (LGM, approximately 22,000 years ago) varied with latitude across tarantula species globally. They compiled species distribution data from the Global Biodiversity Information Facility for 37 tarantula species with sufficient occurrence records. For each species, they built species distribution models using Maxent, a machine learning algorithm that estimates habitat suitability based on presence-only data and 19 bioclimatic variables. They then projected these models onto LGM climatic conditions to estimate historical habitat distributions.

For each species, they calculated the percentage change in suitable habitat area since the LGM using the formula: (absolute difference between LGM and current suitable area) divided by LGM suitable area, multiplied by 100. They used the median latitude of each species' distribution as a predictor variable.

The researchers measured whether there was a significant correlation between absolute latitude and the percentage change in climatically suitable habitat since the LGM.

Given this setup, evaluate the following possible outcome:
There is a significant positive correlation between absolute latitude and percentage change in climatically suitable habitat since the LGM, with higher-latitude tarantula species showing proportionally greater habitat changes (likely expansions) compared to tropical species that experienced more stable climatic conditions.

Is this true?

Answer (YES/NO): NO